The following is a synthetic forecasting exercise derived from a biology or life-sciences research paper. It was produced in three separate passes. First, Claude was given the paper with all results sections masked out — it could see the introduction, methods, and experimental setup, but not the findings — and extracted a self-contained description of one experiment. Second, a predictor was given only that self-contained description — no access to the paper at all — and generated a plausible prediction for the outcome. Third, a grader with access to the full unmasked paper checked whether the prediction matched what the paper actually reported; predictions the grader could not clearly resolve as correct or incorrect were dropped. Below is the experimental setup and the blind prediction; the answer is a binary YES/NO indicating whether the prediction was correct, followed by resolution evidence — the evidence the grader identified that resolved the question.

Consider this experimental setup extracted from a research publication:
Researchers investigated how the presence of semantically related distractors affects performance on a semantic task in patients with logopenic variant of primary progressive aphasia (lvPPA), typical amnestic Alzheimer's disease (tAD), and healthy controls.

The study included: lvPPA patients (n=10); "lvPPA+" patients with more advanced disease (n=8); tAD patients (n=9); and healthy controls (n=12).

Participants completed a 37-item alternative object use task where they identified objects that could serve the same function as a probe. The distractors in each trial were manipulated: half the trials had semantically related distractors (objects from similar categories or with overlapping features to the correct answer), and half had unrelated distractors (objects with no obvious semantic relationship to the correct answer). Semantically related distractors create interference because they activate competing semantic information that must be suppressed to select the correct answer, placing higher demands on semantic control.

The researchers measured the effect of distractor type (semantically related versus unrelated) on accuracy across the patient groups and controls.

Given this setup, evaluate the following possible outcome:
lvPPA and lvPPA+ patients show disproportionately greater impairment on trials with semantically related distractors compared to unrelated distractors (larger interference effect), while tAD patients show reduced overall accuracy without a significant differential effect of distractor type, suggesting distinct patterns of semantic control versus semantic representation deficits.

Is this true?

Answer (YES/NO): NO